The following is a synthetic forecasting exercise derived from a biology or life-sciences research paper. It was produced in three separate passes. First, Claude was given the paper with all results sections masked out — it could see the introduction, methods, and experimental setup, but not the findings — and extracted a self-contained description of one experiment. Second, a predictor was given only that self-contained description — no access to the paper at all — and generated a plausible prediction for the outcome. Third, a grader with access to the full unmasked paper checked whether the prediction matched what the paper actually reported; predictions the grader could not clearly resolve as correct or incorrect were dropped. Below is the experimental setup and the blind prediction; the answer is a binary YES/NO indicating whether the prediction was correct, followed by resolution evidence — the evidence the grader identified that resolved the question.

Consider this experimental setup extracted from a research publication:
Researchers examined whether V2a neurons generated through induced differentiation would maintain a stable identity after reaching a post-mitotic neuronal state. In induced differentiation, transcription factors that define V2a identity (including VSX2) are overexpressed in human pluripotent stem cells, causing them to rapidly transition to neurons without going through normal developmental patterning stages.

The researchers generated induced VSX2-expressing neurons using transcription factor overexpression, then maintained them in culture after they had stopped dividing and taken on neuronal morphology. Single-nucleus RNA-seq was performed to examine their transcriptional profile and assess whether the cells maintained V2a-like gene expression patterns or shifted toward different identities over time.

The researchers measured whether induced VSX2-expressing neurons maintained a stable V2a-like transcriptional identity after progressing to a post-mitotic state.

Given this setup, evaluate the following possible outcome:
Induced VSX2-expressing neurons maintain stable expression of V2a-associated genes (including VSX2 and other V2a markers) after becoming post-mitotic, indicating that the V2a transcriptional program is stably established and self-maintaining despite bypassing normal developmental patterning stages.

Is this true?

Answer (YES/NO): NO